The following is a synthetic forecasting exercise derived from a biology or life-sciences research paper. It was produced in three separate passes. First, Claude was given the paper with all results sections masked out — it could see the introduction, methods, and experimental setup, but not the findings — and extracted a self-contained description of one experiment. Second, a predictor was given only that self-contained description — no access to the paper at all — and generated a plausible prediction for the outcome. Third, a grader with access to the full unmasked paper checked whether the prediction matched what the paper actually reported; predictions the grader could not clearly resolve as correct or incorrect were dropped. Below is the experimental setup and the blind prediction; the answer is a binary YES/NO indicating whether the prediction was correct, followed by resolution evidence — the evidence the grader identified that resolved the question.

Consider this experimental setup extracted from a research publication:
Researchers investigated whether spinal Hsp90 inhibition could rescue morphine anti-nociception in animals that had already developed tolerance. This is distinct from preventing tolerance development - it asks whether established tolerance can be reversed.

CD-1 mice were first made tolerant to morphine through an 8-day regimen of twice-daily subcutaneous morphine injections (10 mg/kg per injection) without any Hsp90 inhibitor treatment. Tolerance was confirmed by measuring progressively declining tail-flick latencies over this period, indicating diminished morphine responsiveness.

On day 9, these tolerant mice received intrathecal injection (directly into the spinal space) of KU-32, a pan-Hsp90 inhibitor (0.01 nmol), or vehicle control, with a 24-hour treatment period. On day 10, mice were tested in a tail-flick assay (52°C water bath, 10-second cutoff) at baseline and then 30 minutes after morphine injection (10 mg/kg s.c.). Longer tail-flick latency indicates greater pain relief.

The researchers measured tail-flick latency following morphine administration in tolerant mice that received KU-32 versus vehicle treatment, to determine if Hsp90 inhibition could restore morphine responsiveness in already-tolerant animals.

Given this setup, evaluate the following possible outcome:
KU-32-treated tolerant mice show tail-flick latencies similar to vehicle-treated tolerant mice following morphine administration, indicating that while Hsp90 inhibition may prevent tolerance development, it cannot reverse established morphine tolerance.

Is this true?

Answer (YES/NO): NO